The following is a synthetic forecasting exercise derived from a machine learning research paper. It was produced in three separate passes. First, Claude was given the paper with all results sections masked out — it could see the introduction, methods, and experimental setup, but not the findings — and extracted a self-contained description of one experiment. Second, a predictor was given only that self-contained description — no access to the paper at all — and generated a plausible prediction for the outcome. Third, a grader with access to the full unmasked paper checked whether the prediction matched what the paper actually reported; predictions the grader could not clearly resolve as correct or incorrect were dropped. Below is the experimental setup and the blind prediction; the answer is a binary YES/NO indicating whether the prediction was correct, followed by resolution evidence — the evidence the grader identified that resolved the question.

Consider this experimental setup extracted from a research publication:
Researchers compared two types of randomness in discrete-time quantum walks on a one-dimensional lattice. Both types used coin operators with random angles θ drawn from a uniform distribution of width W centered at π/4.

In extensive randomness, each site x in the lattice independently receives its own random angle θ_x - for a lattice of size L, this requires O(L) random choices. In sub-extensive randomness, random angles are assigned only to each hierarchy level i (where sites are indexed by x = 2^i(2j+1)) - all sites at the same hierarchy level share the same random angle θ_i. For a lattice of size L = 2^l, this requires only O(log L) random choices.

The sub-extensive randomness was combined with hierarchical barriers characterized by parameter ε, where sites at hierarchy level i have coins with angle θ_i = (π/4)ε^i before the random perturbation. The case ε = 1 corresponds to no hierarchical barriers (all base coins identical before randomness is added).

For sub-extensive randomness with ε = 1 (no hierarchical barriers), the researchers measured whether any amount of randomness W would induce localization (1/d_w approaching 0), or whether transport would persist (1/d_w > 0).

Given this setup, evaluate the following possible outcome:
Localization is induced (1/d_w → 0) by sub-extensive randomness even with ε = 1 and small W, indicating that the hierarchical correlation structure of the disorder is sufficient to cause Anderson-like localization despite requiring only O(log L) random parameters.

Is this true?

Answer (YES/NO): NO